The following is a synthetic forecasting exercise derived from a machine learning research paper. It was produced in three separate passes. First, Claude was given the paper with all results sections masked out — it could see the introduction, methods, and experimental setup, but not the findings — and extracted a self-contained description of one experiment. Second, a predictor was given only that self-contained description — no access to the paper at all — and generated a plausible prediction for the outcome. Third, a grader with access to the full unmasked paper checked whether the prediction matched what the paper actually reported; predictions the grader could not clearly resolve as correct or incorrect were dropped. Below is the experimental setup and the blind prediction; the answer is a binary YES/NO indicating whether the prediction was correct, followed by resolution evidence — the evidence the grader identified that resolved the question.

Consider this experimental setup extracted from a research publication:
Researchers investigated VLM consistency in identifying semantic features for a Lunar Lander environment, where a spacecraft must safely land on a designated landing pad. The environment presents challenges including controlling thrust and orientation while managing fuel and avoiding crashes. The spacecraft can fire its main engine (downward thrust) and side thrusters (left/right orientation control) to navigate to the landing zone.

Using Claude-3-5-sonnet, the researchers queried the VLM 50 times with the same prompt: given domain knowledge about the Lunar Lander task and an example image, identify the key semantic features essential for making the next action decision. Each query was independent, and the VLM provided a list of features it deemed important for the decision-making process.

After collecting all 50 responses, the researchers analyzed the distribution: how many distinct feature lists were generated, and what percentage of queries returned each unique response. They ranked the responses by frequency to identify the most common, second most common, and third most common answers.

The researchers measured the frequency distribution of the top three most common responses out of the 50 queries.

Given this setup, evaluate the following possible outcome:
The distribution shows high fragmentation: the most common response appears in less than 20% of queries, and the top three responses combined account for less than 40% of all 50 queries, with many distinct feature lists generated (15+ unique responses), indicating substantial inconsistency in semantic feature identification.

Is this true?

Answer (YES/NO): NO